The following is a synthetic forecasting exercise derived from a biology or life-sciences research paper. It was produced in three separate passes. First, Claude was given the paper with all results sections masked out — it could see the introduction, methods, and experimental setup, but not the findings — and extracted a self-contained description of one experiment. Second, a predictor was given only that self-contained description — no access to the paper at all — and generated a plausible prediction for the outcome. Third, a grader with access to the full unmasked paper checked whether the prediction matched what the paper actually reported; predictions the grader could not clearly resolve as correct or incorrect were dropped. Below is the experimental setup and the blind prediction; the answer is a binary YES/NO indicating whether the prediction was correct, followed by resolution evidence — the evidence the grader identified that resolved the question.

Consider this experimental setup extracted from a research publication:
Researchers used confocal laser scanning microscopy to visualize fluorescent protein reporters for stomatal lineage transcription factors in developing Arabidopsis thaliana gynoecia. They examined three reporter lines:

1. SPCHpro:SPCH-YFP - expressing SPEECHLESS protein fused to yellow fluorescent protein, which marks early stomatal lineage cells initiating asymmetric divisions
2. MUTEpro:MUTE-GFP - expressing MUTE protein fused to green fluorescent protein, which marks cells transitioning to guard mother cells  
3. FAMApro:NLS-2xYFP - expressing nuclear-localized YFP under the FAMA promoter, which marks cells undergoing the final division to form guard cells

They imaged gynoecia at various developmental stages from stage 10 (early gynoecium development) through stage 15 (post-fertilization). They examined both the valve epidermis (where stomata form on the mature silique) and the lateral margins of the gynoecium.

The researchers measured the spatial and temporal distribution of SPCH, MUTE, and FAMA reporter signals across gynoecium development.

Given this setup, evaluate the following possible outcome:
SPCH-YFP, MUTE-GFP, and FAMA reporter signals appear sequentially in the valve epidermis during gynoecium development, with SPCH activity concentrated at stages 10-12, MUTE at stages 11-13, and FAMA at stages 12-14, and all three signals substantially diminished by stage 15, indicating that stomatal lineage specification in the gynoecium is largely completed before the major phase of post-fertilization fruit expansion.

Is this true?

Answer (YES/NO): NO